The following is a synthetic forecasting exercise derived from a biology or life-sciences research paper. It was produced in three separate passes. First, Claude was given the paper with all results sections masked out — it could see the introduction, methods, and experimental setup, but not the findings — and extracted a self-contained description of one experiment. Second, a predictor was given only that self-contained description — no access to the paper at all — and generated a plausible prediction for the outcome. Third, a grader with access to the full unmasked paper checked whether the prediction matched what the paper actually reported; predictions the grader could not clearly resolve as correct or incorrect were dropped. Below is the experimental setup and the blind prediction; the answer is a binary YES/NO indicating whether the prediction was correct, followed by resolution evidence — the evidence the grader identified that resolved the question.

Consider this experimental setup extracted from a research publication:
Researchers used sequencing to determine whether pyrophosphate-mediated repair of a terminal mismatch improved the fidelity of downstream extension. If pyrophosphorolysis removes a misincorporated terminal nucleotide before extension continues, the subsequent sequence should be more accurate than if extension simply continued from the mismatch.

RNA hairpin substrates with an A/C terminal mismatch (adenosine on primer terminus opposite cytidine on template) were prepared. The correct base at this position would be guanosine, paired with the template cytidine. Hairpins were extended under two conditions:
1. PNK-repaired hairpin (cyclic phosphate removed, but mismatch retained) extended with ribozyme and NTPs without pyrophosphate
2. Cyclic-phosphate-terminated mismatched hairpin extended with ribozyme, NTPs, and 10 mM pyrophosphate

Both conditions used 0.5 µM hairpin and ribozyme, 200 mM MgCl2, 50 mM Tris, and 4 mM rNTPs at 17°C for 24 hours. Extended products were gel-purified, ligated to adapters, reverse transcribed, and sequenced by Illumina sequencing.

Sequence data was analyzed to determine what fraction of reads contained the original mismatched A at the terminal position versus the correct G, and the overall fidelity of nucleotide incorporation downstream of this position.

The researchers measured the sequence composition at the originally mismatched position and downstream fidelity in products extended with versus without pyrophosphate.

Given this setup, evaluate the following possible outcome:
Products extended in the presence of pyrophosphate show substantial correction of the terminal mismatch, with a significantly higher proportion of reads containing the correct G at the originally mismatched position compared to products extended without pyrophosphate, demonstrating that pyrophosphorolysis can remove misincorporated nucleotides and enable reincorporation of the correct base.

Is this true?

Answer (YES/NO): YES